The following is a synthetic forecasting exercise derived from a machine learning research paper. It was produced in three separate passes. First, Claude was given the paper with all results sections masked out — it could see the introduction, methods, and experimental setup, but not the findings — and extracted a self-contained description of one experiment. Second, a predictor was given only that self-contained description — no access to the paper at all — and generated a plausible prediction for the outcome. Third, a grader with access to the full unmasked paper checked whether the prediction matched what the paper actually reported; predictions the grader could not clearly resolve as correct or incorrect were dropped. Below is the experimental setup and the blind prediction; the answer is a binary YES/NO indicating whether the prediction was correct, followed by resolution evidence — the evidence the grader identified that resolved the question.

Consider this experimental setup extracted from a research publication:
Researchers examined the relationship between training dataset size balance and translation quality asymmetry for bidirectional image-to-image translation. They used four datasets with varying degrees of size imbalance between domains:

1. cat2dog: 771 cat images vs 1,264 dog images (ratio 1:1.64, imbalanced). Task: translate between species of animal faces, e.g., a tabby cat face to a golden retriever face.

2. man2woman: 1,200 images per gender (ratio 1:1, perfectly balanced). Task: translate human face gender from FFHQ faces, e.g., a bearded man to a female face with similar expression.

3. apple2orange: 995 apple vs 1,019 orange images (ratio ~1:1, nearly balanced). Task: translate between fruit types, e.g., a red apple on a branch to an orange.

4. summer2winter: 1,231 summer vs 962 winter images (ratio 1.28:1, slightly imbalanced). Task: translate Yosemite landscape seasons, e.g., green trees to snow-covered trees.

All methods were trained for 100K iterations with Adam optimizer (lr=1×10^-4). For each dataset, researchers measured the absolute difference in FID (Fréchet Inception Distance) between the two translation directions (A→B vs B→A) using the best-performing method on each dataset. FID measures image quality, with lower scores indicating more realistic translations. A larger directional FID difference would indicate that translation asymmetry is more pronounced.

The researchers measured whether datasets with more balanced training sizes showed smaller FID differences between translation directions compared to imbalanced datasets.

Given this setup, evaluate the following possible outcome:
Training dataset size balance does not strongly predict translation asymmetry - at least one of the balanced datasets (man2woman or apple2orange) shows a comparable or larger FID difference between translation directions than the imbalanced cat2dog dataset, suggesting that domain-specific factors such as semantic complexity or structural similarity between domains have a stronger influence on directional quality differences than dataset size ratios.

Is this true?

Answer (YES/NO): YES